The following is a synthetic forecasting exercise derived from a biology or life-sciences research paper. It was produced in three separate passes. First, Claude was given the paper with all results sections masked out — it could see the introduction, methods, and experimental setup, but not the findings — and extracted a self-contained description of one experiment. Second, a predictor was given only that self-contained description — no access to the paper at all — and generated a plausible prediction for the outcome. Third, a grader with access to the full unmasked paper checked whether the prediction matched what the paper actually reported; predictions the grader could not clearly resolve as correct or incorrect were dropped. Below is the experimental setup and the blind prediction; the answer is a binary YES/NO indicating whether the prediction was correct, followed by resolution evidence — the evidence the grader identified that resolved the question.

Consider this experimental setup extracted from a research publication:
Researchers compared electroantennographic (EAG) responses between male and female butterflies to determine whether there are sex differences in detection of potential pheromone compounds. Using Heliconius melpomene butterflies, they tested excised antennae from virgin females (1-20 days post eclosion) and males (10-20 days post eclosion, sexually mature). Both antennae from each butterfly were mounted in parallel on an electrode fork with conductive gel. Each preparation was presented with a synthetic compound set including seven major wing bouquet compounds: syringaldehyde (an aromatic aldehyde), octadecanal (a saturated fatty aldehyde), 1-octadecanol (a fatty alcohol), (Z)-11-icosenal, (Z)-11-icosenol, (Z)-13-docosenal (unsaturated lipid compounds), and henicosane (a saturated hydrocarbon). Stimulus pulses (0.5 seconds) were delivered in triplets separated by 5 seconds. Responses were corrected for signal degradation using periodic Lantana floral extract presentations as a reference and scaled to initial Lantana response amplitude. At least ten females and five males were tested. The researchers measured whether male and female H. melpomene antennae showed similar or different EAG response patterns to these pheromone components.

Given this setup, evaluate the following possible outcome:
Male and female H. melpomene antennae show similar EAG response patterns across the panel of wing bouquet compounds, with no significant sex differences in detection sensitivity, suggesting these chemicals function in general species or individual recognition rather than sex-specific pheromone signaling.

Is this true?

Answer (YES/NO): NO